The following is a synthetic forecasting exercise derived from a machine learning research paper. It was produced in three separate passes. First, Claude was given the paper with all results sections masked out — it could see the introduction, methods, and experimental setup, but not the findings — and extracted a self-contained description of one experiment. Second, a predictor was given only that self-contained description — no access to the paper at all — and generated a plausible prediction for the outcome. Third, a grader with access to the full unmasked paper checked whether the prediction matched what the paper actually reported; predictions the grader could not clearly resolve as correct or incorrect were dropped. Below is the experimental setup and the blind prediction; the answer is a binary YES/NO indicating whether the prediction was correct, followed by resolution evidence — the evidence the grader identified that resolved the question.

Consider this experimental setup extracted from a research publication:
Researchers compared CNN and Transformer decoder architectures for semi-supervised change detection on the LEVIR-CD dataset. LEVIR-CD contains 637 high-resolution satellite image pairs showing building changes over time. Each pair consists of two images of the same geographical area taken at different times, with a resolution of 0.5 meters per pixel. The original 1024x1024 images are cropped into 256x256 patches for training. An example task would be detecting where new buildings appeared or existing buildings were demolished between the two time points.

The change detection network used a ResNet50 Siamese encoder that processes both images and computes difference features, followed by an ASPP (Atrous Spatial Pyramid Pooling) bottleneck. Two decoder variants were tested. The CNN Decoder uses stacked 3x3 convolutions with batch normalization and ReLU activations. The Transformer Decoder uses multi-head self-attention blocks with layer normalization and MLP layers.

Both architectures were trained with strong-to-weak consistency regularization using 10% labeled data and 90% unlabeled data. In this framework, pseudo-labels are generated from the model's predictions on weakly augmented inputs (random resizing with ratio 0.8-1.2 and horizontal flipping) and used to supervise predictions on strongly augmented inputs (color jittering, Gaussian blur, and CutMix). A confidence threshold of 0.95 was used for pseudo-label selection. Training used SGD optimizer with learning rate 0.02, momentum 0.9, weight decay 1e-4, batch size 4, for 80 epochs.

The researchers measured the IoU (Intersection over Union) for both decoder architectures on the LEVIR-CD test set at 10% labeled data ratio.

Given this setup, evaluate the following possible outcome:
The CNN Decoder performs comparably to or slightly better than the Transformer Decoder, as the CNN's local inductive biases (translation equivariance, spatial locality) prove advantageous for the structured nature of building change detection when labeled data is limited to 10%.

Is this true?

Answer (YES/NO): YES